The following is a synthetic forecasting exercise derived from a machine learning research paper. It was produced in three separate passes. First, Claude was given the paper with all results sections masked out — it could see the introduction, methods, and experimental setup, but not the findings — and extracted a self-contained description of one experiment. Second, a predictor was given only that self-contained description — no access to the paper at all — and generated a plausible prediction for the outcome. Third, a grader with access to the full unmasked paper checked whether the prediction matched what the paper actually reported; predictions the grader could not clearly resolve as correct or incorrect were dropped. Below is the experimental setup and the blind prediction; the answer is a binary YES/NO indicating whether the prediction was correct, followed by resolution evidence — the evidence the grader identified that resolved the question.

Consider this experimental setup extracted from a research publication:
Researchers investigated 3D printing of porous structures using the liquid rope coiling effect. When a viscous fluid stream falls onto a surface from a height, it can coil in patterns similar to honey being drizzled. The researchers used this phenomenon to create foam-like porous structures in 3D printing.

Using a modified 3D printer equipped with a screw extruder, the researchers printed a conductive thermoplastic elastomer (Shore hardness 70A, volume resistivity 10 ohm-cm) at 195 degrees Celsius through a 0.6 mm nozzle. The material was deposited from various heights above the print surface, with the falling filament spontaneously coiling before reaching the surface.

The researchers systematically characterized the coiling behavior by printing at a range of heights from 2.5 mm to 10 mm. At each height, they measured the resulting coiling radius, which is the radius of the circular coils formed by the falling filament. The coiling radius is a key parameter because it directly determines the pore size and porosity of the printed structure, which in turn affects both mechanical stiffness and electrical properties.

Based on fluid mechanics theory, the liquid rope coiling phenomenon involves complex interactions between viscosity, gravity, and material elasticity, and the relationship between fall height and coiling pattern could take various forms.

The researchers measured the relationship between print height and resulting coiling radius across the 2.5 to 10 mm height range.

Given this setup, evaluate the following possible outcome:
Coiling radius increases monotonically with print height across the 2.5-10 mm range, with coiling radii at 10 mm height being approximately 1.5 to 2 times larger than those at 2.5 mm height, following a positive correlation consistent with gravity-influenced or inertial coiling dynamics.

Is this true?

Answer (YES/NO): NO